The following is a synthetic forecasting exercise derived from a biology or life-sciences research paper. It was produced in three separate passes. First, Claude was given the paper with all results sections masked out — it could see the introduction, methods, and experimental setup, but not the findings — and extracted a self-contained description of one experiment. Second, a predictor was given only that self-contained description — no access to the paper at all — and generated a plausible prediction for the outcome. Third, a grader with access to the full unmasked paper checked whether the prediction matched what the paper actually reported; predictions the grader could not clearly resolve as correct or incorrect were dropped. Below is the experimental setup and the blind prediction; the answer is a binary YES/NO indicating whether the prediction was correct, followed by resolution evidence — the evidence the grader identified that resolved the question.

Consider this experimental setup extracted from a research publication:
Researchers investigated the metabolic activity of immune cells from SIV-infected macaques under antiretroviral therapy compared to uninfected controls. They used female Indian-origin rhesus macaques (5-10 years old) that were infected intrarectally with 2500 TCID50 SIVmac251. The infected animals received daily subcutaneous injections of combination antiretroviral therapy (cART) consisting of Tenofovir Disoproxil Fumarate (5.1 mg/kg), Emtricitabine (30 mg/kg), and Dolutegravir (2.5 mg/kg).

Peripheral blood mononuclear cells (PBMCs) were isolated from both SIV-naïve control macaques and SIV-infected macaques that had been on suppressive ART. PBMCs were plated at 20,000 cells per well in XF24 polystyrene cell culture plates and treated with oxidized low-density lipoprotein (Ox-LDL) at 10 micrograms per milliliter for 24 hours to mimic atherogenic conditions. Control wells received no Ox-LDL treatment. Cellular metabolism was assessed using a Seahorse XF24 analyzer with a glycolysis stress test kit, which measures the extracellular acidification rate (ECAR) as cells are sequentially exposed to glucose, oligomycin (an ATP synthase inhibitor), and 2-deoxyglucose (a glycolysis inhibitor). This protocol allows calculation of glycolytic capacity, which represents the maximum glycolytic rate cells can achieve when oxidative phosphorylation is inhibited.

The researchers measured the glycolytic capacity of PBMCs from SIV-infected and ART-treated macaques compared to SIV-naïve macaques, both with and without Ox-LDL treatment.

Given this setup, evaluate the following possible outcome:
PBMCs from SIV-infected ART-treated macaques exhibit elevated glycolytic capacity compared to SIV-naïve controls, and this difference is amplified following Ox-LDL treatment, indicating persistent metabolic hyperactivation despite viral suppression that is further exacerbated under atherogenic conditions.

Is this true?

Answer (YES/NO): YES